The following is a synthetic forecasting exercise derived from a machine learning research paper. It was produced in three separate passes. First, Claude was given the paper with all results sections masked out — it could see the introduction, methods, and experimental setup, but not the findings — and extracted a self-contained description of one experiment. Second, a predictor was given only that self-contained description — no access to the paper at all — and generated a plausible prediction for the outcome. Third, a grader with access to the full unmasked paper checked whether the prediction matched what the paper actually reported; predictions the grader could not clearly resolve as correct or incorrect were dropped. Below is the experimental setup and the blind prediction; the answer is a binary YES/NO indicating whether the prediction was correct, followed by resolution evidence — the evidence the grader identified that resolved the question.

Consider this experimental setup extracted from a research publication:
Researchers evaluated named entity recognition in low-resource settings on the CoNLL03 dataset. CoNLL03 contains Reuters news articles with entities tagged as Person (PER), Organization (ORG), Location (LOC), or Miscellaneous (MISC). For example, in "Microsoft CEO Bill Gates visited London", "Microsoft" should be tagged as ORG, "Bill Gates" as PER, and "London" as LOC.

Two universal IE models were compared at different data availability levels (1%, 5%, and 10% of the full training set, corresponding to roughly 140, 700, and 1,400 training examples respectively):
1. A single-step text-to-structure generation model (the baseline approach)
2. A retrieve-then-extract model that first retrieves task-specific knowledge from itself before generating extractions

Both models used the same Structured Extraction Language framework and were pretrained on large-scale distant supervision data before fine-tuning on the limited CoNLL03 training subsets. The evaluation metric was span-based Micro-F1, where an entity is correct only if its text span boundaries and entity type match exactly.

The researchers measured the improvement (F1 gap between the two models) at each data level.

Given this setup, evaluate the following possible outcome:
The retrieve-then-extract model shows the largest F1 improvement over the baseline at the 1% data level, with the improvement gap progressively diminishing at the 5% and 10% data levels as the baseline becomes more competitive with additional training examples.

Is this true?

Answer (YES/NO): NO